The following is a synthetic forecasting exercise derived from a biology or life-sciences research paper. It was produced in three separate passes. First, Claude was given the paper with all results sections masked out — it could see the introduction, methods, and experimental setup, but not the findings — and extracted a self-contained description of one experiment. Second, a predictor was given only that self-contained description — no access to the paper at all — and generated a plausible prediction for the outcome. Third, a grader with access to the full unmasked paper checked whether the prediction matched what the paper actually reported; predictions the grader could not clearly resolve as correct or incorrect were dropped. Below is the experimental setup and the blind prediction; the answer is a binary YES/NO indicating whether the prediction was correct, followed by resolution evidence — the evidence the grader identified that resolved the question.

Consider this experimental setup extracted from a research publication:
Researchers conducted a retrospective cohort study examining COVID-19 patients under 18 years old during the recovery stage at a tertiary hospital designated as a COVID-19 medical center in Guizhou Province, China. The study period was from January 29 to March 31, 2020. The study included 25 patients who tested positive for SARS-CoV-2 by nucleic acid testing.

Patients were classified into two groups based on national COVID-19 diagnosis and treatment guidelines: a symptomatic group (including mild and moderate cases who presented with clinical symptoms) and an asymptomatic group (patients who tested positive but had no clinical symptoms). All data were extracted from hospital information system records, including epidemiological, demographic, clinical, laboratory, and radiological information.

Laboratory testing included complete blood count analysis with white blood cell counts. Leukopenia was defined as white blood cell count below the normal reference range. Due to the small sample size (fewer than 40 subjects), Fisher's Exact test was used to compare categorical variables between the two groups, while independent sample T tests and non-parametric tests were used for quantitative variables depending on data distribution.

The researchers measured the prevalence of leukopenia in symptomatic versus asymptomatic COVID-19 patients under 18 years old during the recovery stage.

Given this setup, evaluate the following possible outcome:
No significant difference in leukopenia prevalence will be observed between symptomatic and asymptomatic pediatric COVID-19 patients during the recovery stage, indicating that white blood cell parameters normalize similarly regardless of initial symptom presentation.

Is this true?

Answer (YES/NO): NO